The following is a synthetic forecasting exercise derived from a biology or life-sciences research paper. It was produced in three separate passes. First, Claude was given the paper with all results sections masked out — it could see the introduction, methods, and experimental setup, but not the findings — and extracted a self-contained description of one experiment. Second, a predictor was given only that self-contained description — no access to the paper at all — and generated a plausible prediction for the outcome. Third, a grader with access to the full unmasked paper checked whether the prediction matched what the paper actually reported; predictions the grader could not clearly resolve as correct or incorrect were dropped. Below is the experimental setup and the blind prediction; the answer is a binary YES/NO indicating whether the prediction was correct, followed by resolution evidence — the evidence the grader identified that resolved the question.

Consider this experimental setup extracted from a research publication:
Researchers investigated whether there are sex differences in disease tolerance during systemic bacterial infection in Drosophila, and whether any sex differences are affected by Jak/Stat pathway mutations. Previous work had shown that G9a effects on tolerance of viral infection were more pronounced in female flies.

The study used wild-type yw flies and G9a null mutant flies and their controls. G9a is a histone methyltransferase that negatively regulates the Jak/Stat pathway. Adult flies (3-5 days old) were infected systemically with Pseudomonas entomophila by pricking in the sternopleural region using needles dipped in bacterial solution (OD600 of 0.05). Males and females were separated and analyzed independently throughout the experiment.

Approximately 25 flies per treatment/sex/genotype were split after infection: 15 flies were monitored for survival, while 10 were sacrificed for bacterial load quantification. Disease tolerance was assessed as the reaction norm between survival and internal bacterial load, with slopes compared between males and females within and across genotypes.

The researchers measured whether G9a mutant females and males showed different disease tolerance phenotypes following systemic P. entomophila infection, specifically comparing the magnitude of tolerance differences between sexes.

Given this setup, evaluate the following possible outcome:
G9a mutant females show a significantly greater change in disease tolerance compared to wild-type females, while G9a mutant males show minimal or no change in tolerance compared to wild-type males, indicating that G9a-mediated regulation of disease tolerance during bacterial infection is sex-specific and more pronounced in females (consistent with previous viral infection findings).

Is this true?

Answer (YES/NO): NO